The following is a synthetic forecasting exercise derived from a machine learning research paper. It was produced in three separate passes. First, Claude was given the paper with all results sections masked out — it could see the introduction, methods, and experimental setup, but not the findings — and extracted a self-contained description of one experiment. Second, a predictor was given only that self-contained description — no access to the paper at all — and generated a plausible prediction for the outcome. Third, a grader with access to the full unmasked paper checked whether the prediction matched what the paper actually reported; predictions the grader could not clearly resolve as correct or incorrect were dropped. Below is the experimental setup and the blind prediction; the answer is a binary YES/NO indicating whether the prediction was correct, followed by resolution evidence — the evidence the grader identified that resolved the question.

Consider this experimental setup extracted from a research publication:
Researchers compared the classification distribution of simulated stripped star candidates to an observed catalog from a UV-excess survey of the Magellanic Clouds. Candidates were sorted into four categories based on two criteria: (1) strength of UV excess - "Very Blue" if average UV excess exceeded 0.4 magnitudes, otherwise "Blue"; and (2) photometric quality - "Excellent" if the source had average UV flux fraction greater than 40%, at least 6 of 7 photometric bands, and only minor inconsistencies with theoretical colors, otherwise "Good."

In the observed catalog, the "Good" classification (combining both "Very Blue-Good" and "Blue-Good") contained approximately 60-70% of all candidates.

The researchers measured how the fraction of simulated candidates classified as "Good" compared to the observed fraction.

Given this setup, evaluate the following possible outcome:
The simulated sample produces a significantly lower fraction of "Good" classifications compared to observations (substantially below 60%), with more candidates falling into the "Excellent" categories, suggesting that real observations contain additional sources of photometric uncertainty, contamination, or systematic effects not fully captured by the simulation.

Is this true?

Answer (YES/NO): YES